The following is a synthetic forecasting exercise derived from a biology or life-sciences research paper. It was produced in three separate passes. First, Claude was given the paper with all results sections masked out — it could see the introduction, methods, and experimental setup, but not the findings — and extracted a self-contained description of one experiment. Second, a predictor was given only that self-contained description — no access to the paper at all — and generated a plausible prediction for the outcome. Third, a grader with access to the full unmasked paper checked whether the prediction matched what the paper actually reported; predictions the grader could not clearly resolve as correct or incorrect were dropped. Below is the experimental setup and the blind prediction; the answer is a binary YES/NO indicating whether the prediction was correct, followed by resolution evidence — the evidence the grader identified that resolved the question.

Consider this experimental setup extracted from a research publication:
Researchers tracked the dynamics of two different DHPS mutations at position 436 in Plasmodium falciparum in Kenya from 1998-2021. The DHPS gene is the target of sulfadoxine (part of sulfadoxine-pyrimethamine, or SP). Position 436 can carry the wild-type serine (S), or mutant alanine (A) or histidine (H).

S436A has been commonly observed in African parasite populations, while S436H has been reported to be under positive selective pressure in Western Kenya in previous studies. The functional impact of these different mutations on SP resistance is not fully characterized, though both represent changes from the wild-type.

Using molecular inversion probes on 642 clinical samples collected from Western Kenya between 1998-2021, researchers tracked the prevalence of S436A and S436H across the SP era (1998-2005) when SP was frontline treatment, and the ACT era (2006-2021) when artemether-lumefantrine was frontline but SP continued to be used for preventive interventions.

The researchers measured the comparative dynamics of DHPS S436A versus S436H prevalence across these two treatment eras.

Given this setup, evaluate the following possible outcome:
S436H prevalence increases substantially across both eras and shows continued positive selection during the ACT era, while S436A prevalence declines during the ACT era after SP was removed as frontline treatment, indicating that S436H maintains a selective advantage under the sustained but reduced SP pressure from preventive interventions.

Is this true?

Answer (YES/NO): NO